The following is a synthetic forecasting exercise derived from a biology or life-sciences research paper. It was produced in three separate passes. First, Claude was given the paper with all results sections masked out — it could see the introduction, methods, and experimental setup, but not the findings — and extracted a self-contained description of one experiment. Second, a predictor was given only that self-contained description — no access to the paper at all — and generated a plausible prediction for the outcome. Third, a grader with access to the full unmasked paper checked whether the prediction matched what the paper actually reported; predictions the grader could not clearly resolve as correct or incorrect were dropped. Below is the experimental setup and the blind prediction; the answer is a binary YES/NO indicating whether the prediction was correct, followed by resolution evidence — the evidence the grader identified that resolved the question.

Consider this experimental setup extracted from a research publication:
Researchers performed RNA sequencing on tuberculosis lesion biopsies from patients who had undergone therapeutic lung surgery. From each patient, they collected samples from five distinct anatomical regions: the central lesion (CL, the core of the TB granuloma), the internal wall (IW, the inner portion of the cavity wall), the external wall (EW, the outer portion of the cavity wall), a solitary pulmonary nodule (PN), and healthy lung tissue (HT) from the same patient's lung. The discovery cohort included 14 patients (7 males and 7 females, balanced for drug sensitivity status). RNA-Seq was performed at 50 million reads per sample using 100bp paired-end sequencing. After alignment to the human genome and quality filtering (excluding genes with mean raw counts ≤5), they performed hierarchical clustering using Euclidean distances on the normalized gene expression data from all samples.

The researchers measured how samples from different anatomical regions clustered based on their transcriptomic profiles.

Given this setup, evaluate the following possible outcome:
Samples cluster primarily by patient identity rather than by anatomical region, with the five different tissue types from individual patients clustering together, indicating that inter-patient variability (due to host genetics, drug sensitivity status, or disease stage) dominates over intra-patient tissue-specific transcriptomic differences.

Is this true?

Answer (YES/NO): NO